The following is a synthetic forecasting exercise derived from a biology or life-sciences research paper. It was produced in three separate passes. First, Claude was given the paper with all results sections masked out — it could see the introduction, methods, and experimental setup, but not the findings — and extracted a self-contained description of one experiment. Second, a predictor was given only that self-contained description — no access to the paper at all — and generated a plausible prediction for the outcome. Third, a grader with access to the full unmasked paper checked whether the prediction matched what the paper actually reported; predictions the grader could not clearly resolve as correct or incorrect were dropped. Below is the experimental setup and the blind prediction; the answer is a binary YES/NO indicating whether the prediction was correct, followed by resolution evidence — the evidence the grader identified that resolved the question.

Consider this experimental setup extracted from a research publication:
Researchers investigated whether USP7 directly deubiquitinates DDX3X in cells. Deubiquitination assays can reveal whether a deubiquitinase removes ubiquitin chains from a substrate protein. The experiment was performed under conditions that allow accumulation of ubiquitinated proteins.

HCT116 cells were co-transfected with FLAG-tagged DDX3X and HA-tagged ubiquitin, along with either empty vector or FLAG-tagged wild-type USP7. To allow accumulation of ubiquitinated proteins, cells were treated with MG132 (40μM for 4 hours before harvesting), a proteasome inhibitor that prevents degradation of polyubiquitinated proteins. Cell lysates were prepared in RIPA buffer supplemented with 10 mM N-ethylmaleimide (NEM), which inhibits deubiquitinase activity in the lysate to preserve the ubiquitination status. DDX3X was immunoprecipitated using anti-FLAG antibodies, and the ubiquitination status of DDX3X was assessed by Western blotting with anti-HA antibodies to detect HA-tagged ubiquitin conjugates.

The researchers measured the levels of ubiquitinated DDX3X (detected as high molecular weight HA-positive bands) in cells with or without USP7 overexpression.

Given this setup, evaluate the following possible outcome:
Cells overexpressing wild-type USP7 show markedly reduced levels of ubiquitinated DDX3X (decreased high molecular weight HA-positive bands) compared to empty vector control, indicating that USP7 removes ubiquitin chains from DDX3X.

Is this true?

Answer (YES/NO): YES